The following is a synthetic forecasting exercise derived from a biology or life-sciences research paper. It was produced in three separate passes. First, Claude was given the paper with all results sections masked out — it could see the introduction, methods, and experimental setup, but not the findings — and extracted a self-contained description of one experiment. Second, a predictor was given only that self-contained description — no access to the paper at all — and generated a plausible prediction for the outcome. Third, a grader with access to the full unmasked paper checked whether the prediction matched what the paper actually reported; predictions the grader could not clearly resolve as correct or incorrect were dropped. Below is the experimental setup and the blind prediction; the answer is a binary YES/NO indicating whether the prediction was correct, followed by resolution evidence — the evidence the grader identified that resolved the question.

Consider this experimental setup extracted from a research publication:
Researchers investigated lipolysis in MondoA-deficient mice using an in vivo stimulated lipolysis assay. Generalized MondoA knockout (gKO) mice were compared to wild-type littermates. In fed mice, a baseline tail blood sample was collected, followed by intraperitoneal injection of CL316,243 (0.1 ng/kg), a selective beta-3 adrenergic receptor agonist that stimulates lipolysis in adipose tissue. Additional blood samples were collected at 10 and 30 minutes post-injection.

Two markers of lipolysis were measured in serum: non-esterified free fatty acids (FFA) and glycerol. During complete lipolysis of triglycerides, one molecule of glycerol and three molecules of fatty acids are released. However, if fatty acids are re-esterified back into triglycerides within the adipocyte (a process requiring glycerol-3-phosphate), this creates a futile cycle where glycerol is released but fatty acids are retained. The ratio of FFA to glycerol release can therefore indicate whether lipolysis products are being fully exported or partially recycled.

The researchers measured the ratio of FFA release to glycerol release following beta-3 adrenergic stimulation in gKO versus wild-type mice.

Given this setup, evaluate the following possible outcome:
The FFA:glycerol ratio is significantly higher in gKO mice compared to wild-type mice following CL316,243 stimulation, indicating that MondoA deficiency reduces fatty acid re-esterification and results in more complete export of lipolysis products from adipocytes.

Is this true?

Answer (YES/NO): NO